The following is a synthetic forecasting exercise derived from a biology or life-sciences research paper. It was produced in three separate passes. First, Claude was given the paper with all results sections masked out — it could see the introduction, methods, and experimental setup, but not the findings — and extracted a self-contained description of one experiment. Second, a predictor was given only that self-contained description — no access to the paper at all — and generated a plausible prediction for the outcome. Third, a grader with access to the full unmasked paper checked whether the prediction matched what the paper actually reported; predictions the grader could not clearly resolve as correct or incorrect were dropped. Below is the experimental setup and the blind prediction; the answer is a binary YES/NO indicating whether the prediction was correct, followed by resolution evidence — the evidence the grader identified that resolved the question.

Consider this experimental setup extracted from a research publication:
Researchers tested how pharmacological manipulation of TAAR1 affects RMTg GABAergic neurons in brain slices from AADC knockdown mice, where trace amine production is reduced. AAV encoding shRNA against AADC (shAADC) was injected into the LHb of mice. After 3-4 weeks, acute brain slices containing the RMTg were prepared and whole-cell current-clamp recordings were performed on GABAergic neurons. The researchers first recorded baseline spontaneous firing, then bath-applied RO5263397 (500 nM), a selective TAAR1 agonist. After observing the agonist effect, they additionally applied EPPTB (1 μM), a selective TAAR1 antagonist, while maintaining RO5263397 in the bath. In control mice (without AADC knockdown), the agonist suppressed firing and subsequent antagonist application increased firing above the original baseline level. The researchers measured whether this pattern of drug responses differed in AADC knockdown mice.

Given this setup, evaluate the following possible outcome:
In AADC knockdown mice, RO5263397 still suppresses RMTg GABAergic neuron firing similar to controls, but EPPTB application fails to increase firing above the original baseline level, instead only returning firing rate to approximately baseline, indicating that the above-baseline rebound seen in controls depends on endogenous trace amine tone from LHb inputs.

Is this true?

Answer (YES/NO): YES